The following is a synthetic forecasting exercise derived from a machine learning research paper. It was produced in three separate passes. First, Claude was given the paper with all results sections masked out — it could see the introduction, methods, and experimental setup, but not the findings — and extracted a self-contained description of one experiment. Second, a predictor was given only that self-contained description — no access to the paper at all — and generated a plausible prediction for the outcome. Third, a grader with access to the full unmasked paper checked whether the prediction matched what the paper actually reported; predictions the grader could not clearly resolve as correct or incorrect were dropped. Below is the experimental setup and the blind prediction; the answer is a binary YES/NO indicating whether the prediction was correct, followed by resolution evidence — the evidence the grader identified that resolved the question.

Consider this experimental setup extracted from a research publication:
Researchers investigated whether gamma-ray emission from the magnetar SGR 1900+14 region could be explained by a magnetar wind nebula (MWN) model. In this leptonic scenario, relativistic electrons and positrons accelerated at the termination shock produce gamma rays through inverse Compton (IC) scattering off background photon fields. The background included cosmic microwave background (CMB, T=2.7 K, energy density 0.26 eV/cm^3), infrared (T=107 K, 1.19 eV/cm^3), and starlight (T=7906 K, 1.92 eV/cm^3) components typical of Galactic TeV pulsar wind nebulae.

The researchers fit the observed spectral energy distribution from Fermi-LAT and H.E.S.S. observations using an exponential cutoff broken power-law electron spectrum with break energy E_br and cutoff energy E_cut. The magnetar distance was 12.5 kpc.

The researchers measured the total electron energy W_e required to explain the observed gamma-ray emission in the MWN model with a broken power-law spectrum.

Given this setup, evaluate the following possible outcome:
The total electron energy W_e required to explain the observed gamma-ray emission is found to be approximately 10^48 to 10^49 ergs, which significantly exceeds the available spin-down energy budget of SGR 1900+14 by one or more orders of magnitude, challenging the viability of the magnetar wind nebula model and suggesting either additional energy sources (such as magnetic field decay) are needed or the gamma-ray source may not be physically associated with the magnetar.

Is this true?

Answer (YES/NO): NO